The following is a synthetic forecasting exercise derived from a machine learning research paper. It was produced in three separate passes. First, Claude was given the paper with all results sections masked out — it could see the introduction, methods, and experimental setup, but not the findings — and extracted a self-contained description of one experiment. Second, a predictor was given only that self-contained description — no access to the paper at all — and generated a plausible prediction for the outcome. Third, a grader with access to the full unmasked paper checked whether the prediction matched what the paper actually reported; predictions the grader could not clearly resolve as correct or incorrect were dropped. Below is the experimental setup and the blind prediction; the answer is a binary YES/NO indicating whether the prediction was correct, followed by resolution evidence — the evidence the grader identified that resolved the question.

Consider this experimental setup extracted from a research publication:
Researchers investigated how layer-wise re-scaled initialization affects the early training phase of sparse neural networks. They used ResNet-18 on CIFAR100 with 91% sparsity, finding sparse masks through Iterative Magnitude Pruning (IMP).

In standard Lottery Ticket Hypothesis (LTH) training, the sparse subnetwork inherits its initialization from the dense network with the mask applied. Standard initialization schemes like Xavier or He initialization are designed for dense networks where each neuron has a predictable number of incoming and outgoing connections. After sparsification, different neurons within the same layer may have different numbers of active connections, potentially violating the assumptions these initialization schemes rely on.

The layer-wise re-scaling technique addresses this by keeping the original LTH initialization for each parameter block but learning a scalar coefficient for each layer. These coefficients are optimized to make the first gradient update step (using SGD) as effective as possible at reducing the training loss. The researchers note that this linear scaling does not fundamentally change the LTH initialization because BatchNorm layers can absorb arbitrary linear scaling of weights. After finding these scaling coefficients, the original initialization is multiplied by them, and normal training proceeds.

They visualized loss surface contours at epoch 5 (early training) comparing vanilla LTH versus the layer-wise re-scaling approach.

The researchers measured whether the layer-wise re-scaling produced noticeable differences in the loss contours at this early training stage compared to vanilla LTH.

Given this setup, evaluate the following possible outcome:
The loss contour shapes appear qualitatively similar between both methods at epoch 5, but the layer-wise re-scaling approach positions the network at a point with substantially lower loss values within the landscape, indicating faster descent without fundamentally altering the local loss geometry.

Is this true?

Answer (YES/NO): NO